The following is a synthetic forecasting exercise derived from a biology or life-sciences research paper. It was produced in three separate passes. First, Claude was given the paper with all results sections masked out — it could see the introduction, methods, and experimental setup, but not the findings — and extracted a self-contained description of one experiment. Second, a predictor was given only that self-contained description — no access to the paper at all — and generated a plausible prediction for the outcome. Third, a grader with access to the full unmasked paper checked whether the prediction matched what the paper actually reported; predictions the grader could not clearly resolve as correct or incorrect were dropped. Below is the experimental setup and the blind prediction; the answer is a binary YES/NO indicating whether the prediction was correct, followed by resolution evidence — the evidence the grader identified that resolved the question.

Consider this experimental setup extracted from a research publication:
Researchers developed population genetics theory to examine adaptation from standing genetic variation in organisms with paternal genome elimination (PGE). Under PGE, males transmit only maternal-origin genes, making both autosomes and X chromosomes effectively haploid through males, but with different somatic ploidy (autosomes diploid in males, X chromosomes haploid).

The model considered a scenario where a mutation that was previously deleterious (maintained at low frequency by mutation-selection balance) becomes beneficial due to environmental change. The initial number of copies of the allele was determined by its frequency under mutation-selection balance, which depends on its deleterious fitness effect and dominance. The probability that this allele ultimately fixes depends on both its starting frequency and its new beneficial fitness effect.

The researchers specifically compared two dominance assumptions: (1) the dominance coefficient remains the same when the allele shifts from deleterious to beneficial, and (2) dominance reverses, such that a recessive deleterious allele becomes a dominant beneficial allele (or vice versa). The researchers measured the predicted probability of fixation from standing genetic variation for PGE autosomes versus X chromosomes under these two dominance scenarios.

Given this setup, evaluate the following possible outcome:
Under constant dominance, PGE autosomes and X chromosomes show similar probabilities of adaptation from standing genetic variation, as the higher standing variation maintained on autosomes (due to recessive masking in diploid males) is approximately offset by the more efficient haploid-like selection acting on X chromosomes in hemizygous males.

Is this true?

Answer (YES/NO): YES